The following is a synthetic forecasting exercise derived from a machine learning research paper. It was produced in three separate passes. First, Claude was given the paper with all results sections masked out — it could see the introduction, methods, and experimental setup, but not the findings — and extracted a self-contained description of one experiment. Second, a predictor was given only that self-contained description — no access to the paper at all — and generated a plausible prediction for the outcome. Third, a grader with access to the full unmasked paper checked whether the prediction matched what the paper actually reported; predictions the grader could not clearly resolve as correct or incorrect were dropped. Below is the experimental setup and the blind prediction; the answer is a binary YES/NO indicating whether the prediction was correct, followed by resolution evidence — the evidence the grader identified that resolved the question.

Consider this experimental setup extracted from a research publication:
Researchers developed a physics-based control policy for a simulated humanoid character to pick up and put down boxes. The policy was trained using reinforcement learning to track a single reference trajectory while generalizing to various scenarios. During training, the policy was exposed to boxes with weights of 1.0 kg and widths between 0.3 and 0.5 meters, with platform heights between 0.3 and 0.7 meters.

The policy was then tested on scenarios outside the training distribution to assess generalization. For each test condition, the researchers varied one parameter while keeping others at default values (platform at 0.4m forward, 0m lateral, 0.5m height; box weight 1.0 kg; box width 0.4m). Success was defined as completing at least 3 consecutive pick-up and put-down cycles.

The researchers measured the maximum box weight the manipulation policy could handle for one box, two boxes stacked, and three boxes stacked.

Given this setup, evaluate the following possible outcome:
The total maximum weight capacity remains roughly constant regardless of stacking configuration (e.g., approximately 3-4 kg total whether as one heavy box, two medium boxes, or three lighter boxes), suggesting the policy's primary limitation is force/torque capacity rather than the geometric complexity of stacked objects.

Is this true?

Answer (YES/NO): NO